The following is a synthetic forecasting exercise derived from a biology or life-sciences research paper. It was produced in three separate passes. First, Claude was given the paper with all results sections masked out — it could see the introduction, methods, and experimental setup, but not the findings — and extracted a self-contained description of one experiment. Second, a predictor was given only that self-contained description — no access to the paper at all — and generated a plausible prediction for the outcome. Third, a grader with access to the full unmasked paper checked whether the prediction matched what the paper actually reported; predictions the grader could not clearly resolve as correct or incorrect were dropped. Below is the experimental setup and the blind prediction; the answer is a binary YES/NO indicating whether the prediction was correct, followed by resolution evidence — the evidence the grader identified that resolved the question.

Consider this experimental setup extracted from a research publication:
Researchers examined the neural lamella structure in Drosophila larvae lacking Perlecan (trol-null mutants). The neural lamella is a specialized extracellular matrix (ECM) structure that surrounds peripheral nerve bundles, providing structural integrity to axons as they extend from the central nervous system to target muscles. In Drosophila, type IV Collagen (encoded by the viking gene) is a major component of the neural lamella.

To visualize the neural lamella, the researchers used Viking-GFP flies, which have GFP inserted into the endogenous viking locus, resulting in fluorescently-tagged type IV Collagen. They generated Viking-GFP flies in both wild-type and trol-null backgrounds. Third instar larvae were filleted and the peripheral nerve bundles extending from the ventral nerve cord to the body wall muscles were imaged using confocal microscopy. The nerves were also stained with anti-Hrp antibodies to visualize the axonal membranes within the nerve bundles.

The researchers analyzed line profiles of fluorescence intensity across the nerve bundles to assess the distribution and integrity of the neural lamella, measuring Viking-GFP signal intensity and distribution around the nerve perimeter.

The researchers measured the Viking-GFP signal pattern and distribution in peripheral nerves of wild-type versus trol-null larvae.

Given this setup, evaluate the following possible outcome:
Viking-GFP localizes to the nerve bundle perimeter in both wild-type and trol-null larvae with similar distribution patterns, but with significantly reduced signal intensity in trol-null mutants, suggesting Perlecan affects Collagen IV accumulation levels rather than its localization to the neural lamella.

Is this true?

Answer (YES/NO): NO